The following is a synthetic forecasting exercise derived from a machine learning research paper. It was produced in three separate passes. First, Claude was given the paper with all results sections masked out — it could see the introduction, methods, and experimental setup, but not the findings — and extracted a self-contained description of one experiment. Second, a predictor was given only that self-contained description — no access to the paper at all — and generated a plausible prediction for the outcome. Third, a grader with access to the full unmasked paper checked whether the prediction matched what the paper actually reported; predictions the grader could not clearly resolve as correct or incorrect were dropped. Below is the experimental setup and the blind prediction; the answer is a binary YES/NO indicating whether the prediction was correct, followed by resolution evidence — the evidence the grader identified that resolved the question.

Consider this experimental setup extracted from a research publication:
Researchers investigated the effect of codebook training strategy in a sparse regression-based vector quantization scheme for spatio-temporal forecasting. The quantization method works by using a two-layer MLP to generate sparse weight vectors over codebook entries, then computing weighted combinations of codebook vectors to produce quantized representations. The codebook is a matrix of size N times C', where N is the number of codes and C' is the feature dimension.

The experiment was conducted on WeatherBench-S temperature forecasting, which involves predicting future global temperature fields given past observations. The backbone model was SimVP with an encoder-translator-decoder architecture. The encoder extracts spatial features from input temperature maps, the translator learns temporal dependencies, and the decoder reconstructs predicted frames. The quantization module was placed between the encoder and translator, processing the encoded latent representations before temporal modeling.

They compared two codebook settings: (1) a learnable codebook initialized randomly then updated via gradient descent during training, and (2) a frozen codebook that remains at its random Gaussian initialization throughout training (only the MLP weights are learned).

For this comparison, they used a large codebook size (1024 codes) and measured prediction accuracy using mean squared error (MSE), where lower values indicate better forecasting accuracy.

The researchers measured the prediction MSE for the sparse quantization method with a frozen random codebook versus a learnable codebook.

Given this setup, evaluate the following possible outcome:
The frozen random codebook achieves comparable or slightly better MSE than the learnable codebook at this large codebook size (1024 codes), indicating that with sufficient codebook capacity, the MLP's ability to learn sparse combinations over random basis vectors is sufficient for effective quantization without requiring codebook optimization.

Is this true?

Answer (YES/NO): NO